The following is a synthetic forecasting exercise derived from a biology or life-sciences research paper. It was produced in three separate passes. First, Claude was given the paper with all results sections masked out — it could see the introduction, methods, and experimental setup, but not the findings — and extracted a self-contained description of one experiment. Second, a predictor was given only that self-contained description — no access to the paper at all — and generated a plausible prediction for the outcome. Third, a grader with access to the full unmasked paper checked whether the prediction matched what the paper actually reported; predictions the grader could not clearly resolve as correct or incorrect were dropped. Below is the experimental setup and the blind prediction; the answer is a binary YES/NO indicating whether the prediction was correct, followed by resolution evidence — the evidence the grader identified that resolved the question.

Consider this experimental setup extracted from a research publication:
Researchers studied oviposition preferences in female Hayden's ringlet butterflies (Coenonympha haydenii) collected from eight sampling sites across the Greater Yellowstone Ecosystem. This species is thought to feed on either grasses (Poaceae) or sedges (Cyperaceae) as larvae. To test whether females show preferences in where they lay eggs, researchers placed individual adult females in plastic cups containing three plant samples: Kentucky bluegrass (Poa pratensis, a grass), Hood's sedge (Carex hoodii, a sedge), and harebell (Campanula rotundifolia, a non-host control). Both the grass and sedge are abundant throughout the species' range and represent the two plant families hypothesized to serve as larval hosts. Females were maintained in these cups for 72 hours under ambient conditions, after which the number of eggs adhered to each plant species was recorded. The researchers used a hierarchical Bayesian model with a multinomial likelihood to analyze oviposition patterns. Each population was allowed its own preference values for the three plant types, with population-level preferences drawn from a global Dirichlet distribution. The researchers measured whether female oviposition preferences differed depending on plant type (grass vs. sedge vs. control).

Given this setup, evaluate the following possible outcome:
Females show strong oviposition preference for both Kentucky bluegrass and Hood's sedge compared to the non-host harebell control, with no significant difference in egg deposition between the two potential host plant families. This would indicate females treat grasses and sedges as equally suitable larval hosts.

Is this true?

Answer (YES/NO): NO